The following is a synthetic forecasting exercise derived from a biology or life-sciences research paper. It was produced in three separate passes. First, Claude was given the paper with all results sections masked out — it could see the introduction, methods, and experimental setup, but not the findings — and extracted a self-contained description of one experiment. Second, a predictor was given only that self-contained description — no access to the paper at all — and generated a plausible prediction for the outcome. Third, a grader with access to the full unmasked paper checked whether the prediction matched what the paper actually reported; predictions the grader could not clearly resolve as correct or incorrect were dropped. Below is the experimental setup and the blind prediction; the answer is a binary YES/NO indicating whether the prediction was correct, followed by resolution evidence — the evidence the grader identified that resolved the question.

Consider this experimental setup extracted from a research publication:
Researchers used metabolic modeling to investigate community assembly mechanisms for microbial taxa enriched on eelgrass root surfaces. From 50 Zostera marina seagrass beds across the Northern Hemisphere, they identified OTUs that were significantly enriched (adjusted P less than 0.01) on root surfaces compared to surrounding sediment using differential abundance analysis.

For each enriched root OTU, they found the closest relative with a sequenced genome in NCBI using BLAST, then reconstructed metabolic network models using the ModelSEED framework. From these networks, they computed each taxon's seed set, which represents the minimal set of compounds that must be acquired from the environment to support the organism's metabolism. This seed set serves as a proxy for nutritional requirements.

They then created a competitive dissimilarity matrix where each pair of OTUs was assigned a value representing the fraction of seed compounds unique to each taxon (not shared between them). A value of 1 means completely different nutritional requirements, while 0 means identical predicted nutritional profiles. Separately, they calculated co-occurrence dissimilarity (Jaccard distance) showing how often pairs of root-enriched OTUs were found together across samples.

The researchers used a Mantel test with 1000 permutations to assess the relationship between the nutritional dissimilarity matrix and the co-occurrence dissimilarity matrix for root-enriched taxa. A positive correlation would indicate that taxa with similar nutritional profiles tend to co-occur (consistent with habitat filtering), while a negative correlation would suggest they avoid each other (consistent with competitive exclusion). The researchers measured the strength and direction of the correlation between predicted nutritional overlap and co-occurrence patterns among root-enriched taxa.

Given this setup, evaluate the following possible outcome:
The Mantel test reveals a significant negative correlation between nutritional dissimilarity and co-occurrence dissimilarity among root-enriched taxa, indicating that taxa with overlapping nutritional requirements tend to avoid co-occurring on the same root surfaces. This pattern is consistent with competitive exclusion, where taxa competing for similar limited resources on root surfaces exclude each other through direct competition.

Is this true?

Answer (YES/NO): NO